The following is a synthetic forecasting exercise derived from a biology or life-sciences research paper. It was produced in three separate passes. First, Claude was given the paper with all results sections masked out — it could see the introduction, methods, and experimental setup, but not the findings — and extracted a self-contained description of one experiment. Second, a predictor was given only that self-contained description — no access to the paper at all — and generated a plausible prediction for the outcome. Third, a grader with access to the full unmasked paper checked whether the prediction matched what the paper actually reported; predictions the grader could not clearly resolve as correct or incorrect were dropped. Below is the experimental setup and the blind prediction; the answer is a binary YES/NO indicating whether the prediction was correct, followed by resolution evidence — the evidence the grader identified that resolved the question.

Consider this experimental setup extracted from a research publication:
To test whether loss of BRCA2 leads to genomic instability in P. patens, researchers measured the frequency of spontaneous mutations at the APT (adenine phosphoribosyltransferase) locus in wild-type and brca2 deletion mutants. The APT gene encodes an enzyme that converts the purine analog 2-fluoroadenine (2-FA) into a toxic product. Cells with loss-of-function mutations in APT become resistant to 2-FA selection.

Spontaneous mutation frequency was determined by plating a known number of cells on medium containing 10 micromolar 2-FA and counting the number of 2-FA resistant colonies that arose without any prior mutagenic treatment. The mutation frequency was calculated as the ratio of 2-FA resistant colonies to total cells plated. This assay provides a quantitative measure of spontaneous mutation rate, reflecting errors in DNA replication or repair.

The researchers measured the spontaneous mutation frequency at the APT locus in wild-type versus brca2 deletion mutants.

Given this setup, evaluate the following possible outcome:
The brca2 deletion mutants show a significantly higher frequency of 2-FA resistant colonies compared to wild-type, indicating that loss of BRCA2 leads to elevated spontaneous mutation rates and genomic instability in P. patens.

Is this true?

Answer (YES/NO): YES